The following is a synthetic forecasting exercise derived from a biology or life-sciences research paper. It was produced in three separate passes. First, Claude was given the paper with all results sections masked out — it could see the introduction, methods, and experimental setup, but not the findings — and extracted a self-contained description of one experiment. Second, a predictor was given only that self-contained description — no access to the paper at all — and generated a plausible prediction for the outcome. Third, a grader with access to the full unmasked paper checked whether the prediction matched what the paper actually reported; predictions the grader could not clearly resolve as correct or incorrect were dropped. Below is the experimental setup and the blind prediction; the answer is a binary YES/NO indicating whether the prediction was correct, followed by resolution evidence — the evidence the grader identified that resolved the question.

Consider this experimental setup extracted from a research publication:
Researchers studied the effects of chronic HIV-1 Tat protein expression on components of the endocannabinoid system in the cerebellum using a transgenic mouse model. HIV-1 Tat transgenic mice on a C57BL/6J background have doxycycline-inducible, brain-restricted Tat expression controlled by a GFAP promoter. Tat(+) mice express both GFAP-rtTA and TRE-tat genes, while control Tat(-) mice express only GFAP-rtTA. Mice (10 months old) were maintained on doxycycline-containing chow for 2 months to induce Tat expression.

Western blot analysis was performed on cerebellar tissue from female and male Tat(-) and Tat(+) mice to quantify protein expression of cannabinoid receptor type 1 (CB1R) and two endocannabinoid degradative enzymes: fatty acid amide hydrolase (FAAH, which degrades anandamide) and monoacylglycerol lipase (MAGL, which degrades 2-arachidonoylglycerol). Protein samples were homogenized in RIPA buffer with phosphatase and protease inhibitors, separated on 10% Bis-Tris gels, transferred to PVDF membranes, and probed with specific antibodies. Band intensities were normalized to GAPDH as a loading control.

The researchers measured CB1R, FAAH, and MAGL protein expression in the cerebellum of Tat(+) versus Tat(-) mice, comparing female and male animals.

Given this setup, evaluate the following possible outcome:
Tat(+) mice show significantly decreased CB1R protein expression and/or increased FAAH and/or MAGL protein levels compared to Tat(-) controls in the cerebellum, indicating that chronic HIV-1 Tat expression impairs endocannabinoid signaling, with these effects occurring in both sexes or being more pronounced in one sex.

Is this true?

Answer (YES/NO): NO